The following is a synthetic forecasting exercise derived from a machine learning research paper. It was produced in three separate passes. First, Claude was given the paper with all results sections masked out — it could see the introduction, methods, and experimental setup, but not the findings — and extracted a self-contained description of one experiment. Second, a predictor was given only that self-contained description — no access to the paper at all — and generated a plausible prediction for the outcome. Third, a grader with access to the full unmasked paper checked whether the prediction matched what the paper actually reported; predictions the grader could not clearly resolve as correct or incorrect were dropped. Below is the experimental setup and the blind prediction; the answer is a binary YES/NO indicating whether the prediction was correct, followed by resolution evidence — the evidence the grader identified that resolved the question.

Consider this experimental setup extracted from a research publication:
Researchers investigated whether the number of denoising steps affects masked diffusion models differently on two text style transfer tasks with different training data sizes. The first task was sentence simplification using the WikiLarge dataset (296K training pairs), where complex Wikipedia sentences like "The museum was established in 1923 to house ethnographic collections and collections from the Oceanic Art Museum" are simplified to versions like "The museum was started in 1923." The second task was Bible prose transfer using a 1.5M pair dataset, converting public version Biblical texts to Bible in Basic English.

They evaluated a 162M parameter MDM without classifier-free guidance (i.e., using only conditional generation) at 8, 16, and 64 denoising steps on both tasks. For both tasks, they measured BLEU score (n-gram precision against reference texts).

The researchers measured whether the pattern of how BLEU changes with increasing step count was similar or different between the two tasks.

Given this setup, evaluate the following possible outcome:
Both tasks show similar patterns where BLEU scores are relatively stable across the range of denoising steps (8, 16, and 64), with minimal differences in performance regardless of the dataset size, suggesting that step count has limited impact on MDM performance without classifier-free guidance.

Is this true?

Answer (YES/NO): NO